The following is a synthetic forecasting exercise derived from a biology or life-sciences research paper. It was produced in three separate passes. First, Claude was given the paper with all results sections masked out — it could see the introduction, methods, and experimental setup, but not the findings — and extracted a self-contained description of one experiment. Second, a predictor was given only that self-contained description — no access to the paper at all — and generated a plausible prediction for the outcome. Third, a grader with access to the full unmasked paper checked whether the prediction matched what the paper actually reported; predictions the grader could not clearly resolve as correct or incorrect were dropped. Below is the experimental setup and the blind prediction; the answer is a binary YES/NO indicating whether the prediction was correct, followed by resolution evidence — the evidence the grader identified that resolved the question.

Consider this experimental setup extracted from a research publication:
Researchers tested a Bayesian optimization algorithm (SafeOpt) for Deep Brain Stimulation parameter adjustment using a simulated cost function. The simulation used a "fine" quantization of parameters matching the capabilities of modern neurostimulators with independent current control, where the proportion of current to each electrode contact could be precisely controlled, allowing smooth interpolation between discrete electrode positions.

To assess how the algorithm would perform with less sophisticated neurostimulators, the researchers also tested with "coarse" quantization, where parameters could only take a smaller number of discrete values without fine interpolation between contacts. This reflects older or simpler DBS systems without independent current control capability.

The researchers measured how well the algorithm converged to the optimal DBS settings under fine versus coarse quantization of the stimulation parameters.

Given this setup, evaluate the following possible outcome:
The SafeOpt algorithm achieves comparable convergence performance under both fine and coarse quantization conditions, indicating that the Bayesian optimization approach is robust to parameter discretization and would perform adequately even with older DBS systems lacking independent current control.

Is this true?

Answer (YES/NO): NO